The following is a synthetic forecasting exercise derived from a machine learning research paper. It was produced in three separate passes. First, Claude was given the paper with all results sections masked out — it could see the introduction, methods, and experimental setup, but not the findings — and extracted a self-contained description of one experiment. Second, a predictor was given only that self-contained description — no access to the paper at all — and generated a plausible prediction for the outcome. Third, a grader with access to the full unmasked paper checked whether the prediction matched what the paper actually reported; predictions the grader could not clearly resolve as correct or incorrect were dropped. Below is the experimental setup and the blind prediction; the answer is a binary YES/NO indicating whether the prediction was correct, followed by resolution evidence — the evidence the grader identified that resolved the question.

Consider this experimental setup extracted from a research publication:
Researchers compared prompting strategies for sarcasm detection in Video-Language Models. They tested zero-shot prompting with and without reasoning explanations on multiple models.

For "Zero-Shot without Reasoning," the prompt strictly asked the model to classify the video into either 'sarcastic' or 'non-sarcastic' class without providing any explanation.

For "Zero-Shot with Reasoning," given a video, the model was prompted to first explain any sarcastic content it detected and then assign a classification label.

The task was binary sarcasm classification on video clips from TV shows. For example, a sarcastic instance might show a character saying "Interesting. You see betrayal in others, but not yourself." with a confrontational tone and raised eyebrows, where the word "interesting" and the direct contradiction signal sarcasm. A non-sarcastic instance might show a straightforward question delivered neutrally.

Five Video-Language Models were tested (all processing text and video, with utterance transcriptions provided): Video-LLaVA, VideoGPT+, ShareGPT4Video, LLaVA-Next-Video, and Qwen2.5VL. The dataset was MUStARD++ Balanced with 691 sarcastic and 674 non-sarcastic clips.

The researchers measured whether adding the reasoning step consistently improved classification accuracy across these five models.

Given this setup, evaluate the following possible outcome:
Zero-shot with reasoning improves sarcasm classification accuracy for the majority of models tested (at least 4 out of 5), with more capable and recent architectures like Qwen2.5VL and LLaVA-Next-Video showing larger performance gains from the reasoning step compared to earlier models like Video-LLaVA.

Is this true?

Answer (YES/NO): NO